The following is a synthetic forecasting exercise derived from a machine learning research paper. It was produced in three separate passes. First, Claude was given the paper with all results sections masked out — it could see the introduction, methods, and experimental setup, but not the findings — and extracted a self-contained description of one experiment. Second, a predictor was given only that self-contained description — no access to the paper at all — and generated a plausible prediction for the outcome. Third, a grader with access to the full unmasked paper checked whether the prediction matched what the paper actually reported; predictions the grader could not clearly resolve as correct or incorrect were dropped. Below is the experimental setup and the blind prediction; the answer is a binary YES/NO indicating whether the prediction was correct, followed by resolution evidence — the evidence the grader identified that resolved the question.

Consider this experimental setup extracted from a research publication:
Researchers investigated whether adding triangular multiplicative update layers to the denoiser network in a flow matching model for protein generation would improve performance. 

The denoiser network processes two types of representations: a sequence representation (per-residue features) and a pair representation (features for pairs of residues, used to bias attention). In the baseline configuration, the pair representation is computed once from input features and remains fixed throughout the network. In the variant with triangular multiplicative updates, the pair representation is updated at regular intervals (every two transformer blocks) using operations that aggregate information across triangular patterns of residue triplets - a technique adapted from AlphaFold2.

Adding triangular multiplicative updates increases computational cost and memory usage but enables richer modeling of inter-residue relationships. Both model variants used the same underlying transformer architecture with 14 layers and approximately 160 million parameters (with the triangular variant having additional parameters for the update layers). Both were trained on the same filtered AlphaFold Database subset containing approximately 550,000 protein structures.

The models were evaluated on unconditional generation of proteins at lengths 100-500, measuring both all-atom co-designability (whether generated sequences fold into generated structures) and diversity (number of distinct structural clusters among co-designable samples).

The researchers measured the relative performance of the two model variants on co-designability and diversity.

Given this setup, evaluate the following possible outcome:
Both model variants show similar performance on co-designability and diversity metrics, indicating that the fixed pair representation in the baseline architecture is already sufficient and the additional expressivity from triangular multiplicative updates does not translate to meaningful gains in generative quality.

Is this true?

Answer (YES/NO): NO